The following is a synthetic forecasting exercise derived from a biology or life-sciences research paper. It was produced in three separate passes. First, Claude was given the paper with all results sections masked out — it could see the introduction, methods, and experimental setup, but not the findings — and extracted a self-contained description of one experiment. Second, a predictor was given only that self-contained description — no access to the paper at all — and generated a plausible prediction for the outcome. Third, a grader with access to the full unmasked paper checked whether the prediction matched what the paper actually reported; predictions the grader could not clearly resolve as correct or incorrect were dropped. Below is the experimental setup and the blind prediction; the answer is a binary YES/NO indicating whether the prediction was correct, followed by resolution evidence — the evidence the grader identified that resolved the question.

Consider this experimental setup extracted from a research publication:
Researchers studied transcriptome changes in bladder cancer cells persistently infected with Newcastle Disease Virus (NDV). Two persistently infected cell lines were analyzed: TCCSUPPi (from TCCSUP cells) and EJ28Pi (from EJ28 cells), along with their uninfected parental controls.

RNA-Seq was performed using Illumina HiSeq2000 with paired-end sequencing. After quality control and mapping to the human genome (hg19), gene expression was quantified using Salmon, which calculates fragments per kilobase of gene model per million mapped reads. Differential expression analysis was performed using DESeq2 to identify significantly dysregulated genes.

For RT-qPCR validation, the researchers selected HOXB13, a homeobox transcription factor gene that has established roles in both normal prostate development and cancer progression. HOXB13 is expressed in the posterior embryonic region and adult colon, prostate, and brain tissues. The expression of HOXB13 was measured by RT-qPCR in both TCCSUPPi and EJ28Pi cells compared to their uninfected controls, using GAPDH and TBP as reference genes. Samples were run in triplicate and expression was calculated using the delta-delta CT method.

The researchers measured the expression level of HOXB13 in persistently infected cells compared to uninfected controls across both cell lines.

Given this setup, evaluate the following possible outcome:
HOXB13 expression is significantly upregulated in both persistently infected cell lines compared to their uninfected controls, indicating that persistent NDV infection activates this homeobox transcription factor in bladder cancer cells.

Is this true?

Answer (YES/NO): NO